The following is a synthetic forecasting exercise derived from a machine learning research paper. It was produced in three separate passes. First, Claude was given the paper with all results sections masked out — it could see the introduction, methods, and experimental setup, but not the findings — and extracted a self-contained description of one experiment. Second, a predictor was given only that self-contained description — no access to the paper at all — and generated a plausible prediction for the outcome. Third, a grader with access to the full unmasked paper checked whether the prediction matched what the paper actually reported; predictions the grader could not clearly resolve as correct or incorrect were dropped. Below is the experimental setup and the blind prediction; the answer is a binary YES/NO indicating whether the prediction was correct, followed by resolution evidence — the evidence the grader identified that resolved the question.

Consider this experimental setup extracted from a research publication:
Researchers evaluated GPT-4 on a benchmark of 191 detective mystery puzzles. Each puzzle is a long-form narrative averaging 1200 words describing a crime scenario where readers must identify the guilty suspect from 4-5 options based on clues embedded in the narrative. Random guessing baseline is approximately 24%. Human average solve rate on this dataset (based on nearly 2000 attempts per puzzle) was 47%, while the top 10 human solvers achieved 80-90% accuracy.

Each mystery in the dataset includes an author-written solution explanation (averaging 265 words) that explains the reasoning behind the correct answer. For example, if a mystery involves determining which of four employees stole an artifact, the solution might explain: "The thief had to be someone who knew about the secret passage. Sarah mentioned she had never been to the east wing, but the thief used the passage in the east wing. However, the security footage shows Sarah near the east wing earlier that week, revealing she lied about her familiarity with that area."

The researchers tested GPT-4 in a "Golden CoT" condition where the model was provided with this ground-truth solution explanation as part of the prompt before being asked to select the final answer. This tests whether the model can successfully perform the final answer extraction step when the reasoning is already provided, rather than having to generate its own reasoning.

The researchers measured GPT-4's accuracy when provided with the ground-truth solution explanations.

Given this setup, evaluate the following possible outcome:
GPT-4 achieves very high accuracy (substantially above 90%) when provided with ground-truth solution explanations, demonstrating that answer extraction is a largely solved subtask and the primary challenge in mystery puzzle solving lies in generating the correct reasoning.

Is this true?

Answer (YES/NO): NO